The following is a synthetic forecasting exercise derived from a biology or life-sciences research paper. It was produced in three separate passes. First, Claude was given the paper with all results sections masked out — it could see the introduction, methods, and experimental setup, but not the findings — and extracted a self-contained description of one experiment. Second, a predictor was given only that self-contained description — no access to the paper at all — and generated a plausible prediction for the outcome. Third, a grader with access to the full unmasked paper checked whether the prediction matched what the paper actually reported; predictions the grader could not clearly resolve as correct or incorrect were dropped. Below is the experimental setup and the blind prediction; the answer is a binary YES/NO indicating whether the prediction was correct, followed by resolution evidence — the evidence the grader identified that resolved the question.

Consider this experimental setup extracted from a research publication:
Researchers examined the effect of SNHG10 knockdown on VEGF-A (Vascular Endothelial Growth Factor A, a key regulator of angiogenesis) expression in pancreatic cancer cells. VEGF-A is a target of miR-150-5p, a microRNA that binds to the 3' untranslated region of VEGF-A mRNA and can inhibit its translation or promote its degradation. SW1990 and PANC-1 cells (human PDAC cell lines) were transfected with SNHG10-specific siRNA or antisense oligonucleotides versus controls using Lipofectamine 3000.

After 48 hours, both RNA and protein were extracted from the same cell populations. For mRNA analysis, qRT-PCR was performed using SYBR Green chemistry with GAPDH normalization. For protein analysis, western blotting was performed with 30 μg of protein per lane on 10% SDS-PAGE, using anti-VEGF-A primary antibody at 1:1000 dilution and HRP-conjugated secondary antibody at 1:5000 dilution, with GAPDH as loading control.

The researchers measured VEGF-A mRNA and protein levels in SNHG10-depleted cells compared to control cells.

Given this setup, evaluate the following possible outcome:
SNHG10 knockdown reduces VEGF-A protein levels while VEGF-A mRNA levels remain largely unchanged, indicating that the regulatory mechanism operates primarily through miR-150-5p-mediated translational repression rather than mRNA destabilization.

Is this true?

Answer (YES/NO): NO